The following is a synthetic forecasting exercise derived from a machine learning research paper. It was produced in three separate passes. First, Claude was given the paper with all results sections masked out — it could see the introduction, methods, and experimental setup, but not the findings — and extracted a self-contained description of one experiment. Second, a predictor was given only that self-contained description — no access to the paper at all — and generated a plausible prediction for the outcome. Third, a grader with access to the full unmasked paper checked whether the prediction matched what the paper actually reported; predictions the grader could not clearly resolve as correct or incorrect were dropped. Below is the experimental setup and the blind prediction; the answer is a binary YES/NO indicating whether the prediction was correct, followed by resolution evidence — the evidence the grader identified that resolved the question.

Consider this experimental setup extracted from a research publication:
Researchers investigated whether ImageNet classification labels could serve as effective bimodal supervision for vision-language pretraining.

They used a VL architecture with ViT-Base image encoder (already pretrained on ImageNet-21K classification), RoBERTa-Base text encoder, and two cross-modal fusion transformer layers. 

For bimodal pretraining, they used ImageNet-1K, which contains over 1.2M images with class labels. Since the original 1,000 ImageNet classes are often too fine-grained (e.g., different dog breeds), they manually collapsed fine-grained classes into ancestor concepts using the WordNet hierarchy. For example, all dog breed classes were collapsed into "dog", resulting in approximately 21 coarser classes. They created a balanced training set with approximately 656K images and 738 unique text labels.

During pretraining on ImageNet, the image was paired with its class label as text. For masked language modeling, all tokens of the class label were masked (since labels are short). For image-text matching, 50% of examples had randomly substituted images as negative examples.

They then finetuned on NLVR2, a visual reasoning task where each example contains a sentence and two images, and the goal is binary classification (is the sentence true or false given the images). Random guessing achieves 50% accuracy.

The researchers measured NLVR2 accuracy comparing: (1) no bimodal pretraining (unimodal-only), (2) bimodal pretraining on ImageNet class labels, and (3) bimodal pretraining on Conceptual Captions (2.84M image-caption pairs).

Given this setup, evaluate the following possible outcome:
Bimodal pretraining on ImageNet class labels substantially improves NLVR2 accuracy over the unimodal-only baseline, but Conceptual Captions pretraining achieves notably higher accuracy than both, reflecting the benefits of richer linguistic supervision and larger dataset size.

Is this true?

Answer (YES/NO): NO